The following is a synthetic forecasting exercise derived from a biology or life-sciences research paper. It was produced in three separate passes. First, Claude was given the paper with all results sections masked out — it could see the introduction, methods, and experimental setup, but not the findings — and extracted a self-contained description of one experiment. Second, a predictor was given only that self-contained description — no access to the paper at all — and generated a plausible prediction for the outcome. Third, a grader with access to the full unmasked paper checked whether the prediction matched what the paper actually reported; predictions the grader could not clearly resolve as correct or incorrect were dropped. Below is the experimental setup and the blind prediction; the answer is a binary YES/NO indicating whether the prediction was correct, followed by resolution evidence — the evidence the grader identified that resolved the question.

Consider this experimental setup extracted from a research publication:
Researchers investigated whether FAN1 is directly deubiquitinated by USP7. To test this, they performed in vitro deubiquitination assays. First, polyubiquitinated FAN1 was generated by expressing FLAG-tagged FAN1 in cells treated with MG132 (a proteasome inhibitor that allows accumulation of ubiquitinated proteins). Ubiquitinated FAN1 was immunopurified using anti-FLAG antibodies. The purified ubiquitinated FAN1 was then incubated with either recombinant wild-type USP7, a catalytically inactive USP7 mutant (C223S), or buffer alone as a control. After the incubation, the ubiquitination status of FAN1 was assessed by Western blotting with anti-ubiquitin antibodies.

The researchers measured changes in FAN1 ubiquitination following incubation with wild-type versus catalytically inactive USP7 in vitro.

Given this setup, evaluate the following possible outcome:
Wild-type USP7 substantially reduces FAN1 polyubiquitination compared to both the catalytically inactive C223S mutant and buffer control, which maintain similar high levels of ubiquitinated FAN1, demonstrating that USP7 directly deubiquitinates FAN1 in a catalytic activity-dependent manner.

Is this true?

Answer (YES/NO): YES